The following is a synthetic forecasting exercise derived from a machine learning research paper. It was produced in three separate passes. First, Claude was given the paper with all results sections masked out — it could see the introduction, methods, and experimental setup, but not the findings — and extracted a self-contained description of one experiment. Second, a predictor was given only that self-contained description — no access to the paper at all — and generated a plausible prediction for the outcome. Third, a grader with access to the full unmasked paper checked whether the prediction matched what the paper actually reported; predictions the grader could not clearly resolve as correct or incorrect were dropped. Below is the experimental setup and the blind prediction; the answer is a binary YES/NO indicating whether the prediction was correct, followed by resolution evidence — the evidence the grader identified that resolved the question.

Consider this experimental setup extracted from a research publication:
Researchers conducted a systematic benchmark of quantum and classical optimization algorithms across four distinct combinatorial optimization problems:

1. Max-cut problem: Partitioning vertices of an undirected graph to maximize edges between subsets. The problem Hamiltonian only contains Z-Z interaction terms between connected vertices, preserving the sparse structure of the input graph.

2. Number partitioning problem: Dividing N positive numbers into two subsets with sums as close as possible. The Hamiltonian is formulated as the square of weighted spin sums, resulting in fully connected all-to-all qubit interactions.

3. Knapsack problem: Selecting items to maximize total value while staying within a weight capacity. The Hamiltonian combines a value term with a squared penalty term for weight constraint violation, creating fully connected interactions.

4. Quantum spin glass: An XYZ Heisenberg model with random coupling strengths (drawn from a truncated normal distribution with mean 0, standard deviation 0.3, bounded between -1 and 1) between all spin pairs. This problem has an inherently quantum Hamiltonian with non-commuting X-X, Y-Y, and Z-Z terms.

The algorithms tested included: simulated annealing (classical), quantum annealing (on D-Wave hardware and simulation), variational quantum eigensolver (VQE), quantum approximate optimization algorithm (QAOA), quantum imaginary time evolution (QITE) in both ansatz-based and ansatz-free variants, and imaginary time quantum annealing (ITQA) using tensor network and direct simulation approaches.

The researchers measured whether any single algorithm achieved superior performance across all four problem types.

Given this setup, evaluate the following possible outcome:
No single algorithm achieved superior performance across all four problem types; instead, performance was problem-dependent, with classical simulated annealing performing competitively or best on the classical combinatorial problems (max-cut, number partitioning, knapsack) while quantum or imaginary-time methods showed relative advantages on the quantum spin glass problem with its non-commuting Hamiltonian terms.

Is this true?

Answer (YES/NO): NO